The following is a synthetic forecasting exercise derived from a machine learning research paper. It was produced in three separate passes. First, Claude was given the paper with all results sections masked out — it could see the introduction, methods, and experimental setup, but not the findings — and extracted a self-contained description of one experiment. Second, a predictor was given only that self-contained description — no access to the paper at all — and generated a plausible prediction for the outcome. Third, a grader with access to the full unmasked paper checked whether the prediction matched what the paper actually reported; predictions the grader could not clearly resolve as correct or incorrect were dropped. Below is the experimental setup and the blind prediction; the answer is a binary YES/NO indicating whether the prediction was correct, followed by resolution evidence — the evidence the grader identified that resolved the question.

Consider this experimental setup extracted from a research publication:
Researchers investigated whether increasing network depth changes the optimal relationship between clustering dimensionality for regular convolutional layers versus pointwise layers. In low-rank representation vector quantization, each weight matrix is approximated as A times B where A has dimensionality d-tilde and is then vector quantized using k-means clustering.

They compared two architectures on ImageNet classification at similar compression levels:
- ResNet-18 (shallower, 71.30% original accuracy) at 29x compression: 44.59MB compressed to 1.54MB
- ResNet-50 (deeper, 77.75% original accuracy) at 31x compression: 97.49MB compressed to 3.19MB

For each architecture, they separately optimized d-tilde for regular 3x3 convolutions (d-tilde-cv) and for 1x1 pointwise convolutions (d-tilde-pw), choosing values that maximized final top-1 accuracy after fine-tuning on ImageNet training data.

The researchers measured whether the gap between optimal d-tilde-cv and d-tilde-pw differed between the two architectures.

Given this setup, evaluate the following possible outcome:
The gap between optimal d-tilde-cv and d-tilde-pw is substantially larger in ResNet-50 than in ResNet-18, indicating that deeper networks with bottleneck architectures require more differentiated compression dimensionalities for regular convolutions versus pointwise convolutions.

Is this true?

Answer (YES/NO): NO